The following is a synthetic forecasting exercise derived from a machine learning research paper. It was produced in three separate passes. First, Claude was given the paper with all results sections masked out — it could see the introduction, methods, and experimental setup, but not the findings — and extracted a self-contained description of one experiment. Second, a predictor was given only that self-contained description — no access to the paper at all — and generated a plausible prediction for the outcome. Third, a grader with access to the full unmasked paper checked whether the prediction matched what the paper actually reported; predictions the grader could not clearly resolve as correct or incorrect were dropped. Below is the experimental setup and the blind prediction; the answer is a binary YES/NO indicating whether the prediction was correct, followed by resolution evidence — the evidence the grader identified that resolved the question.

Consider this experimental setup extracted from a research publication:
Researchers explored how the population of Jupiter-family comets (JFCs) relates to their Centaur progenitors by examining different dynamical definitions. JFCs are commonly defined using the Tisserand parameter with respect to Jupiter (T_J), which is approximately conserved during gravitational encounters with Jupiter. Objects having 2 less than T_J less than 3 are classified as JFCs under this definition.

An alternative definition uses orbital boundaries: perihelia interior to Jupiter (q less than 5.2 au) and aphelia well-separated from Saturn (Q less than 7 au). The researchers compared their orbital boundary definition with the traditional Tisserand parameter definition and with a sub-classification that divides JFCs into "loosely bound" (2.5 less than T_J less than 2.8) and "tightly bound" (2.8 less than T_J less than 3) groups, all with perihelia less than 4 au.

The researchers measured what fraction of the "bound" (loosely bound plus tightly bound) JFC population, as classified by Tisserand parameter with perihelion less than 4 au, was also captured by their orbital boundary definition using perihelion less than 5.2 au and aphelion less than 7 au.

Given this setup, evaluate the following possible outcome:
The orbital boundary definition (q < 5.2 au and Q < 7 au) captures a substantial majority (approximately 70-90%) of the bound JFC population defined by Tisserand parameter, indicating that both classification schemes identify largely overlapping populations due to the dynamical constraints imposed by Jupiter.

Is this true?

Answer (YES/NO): YES